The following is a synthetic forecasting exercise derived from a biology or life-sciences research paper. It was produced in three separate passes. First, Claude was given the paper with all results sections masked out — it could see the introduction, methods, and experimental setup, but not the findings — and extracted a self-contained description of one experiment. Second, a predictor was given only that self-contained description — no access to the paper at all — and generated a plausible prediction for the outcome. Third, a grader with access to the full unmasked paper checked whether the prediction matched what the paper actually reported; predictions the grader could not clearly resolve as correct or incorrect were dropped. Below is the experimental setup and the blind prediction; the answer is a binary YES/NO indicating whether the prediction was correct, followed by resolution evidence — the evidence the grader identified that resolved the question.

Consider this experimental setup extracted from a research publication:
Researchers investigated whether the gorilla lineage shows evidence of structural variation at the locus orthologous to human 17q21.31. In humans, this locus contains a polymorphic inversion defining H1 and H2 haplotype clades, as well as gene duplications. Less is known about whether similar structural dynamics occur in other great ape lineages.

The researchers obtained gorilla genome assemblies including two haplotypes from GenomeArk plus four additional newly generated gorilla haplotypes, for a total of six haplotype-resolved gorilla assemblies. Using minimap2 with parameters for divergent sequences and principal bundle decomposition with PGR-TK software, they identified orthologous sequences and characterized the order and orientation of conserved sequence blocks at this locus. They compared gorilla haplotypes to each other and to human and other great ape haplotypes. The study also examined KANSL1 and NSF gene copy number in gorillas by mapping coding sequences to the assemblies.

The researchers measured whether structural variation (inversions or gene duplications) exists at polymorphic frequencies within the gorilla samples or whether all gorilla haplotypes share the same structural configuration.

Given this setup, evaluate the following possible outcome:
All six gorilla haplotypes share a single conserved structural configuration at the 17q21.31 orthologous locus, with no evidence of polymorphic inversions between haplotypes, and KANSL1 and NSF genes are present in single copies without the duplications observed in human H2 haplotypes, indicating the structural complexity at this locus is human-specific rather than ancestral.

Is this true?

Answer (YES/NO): NO